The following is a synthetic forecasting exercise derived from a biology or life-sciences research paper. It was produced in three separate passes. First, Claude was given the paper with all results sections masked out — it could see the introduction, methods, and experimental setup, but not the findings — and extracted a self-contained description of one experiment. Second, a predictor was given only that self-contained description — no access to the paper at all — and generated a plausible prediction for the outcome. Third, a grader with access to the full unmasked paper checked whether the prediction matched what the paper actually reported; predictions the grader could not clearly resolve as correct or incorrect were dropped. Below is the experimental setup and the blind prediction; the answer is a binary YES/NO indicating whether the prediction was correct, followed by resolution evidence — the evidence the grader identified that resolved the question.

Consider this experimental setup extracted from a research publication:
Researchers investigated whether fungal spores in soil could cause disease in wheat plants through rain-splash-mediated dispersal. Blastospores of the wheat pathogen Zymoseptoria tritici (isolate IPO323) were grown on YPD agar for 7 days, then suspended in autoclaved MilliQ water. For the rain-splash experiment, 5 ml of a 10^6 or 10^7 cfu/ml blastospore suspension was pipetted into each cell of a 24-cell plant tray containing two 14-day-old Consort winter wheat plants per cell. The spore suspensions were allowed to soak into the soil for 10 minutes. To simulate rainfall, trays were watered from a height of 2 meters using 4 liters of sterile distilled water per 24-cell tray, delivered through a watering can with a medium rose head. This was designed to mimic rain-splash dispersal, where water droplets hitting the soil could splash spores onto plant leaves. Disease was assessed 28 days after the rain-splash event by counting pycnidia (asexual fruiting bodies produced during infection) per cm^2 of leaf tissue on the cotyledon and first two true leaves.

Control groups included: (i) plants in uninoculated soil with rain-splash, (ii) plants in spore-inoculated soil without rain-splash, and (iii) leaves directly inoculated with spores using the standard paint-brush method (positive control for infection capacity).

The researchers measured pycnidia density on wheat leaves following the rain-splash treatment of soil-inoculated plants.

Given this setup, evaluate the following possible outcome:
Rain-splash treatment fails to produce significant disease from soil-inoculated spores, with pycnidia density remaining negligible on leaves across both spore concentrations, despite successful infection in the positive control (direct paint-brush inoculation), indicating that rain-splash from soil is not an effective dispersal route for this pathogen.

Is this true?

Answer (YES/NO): NO